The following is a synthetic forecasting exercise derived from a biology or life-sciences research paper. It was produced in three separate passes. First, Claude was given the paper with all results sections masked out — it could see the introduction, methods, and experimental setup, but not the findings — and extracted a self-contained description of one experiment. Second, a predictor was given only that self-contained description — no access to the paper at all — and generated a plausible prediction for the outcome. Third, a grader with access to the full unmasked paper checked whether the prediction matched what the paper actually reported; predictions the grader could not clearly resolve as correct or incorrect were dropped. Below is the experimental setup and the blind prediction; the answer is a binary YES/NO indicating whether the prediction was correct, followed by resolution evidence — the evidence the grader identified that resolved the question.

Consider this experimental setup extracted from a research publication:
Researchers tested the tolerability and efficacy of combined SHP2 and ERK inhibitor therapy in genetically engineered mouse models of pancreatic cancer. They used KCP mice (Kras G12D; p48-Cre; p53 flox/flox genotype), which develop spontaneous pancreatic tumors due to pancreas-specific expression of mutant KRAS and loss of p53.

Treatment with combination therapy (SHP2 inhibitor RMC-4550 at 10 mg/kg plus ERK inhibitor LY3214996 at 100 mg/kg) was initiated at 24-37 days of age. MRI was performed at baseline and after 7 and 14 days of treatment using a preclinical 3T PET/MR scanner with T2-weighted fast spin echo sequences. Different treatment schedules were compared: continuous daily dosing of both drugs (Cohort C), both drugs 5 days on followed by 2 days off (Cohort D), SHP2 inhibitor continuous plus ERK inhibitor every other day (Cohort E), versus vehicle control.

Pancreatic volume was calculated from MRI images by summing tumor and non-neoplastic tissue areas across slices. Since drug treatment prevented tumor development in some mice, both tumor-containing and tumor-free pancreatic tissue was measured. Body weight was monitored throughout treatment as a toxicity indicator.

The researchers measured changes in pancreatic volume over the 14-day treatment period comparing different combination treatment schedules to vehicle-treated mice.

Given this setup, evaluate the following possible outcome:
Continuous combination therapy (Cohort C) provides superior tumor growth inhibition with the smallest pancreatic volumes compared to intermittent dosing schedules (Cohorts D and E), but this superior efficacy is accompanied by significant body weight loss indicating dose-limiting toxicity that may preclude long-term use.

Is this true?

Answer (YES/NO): NO